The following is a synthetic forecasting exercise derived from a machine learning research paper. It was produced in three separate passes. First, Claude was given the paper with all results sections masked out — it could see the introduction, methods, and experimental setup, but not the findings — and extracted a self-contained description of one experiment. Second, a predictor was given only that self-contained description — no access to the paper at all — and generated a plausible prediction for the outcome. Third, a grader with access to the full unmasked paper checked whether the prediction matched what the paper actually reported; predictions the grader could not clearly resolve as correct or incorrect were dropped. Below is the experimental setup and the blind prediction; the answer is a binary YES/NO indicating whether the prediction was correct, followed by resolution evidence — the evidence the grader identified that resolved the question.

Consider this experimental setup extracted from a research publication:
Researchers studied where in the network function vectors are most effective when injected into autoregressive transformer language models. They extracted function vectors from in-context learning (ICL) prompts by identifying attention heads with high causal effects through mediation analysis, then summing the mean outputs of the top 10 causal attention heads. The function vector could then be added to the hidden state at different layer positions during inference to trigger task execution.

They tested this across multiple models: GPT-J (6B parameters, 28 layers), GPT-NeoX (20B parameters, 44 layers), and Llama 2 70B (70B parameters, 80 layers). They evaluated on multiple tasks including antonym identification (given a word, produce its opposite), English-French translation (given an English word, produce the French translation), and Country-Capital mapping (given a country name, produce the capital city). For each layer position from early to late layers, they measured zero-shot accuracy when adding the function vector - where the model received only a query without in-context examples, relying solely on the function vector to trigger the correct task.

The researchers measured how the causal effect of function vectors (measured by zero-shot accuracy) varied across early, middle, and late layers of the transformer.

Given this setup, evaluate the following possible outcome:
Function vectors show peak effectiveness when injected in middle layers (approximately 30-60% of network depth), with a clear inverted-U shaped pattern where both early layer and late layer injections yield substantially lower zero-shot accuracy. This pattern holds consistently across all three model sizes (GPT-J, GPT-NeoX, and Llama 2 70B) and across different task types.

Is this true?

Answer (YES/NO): NO